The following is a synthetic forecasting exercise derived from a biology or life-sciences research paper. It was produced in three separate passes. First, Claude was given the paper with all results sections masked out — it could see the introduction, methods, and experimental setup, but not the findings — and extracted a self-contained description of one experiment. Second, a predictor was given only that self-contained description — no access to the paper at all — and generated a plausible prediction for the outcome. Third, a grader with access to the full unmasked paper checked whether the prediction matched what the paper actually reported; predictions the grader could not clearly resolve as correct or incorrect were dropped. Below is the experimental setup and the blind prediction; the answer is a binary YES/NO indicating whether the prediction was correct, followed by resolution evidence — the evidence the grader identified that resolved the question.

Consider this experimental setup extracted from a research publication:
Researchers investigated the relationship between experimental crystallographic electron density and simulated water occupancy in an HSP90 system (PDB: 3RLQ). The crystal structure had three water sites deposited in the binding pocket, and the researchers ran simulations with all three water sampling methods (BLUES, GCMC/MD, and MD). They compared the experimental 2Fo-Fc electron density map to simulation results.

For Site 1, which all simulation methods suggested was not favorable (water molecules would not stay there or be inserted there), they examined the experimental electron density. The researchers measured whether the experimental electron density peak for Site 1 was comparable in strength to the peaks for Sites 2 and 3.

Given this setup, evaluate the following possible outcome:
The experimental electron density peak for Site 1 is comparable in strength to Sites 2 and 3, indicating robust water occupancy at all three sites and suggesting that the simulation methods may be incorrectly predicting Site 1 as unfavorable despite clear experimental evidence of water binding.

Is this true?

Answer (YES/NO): NO